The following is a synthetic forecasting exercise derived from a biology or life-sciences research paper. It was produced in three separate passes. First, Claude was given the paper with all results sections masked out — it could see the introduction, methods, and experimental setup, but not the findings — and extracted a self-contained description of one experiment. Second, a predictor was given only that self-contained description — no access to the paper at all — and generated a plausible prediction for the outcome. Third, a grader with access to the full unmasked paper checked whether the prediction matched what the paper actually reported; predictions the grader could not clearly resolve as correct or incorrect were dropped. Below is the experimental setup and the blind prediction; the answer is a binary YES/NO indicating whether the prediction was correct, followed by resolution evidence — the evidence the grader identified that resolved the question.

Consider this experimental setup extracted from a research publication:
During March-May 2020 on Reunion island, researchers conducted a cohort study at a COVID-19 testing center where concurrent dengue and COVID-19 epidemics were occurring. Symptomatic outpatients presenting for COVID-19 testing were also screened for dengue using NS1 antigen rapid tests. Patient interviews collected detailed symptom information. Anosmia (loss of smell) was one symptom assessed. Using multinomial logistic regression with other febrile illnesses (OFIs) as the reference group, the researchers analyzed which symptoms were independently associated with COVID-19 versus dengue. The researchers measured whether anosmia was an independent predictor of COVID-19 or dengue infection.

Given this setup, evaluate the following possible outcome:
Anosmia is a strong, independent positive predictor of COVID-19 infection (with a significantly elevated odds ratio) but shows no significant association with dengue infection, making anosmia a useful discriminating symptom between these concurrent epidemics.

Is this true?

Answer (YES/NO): YES